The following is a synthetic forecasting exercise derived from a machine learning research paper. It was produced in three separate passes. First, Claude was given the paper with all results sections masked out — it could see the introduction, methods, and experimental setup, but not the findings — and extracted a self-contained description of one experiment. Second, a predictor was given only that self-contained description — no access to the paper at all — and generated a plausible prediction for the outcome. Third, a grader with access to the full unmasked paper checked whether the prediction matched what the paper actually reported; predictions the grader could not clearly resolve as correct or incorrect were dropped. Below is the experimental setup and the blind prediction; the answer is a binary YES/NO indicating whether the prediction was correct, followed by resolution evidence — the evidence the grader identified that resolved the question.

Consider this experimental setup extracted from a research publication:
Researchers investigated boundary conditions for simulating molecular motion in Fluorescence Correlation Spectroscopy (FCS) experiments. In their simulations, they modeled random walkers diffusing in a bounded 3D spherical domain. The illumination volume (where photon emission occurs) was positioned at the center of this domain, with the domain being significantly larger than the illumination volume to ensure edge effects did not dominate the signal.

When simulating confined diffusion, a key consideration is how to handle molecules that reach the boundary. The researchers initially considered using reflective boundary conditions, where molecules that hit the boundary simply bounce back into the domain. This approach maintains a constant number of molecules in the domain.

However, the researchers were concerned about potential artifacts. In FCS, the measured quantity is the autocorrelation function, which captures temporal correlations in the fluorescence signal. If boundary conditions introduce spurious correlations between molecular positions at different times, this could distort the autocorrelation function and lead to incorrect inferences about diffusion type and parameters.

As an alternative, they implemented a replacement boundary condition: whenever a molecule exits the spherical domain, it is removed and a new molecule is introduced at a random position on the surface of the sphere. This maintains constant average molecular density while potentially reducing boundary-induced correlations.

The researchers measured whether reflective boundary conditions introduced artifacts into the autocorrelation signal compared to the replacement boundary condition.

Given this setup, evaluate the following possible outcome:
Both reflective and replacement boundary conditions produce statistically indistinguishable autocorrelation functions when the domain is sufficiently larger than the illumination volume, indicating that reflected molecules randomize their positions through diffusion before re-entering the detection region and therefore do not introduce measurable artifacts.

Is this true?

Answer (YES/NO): NO